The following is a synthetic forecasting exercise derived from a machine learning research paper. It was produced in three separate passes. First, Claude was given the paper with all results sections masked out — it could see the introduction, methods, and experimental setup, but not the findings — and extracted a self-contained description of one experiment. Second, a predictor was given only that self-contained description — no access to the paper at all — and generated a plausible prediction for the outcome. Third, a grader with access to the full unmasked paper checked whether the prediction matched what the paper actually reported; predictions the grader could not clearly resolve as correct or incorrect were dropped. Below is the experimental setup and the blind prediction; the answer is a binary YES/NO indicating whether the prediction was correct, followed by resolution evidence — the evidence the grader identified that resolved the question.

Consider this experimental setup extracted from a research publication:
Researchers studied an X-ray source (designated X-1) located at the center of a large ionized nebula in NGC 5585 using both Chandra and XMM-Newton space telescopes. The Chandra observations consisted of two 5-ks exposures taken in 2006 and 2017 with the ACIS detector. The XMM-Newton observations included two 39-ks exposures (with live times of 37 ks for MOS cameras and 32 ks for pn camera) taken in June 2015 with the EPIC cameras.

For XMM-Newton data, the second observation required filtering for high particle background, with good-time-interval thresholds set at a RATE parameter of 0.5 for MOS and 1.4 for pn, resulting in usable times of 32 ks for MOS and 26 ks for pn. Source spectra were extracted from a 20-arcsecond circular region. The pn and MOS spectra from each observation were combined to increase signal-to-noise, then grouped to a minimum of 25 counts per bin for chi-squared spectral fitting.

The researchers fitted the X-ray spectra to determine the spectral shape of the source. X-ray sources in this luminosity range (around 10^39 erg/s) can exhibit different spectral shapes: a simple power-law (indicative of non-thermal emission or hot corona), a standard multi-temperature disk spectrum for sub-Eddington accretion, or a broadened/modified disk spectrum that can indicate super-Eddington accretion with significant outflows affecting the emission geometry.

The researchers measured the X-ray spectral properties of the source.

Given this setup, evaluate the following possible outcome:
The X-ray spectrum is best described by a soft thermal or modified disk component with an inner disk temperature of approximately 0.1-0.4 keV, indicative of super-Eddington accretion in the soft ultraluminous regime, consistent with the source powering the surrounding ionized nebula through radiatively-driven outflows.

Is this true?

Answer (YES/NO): NO